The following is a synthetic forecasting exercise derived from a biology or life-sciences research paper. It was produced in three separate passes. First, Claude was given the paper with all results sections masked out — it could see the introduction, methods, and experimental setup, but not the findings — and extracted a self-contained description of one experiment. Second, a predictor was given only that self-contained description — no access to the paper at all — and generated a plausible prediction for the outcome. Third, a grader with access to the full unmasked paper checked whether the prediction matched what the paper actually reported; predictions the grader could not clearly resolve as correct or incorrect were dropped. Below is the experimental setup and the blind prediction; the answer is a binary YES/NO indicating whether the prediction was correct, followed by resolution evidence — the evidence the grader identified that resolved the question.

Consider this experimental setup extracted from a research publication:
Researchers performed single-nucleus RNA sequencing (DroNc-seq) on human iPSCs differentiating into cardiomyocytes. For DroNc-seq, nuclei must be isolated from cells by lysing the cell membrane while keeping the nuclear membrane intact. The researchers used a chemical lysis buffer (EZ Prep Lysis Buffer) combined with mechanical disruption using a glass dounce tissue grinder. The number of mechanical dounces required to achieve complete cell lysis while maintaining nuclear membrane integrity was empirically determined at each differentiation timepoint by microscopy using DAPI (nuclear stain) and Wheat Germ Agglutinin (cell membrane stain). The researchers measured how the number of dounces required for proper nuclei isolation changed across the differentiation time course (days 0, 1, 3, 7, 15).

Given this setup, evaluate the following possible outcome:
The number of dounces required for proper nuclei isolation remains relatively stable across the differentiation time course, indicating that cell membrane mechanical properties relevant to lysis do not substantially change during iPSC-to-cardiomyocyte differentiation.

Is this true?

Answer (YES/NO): NO